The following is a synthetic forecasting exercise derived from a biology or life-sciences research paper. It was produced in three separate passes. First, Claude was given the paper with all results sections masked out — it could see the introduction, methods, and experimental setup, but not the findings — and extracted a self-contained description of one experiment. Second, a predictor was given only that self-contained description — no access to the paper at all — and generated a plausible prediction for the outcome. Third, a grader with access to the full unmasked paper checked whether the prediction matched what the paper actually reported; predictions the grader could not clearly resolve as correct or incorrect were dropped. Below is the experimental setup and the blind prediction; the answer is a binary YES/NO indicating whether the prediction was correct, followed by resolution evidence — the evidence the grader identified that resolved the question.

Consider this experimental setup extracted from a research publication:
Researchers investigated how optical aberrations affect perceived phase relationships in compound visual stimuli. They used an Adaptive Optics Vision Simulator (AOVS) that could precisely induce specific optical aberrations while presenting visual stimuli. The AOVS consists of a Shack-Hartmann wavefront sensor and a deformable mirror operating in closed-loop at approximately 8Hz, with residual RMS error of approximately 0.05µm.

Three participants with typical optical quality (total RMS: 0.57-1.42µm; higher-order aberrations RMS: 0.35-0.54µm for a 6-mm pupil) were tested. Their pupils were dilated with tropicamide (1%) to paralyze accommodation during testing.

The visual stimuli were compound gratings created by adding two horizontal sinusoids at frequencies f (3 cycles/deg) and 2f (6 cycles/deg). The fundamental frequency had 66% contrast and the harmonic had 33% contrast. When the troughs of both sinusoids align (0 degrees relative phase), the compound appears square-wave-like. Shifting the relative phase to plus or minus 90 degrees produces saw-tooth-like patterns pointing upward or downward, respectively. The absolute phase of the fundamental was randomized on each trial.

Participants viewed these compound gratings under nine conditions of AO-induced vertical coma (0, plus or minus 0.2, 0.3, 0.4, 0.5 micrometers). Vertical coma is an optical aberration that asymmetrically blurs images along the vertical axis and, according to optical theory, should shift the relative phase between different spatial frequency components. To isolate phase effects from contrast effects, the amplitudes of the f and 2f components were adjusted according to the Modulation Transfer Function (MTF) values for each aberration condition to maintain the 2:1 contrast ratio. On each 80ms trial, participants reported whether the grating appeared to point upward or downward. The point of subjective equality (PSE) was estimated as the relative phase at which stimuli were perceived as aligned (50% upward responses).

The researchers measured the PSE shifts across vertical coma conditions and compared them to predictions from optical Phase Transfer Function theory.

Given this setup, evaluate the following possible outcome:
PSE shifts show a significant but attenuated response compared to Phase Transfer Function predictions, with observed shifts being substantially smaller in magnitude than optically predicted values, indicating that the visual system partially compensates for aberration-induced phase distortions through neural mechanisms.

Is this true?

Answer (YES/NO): NO